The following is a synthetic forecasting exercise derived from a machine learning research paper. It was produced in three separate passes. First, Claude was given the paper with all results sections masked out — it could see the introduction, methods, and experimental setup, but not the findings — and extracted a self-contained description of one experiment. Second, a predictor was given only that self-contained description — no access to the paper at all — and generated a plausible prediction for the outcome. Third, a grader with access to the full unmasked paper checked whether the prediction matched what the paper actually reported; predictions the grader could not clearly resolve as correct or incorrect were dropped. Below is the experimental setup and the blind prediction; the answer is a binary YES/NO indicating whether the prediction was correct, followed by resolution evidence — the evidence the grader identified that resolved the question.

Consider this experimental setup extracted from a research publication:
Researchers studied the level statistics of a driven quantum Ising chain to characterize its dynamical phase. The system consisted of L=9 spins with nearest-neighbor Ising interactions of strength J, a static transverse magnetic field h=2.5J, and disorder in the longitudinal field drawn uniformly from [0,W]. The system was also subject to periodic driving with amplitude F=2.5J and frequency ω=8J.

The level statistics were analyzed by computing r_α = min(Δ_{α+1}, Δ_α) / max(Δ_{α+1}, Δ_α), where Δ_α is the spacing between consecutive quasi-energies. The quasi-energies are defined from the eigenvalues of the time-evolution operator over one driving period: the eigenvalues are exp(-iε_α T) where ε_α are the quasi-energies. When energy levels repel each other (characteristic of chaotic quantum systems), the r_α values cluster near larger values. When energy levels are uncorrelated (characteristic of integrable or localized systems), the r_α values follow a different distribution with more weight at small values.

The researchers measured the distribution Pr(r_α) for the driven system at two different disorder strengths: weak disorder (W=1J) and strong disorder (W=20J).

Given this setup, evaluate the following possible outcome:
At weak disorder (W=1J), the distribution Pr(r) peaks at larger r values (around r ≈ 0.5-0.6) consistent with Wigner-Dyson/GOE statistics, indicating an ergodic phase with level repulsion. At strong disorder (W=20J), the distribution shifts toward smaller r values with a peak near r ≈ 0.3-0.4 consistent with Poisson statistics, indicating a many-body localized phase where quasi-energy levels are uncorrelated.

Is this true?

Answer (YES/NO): NO